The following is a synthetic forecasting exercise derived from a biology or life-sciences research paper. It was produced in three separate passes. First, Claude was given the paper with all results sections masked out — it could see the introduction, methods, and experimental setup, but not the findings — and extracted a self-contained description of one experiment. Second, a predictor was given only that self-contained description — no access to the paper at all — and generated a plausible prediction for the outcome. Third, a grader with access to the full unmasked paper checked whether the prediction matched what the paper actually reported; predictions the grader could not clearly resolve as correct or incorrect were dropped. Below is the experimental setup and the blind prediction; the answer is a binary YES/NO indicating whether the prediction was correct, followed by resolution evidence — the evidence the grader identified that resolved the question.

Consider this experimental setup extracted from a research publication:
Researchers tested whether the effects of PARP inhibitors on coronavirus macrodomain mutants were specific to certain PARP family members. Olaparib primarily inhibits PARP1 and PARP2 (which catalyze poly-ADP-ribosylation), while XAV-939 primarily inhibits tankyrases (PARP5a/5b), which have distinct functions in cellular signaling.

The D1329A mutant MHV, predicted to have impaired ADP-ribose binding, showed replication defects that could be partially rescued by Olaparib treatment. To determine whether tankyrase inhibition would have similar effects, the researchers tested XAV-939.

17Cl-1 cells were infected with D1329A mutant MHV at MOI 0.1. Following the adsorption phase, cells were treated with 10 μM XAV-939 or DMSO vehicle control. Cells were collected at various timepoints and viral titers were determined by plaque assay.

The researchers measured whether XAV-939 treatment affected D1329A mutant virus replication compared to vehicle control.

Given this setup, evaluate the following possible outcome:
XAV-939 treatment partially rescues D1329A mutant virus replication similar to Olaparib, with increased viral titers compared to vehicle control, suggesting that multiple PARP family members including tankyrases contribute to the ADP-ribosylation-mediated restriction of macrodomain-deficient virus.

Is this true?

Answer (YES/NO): YES